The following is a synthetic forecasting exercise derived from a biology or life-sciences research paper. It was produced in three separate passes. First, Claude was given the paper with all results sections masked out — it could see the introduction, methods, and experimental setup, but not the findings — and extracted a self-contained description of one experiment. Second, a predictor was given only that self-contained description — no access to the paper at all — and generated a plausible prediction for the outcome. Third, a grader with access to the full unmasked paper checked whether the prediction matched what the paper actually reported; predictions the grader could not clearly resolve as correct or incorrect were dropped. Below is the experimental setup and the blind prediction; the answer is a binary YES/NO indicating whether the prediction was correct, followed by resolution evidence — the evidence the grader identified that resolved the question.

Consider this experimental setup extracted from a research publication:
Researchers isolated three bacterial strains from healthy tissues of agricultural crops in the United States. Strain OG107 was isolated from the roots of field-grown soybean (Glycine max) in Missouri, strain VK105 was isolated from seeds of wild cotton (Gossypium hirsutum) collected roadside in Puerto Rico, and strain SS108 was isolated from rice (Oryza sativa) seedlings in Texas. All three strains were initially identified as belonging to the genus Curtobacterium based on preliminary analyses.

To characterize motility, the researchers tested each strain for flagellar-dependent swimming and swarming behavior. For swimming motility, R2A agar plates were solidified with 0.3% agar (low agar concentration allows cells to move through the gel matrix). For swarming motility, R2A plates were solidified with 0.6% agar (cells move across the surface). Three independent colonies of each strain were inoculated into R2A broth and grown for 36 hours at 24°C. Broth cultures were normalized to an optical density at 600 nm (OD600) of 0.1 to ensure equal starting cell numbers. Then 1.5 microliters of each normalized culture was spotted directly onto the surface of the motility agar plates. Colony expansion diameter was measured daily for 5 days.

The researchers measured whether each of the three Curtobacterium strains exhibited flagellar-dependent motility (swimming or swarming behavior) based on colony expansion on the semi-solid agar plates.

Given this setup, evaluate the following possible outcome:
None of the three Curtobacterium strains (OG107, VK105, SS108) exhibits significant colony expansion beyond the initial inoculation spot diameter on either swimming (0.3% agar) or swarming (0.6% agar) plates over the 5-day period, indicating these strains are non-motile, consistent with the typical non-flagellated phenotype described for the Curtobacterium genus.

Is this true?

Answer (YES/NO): NO